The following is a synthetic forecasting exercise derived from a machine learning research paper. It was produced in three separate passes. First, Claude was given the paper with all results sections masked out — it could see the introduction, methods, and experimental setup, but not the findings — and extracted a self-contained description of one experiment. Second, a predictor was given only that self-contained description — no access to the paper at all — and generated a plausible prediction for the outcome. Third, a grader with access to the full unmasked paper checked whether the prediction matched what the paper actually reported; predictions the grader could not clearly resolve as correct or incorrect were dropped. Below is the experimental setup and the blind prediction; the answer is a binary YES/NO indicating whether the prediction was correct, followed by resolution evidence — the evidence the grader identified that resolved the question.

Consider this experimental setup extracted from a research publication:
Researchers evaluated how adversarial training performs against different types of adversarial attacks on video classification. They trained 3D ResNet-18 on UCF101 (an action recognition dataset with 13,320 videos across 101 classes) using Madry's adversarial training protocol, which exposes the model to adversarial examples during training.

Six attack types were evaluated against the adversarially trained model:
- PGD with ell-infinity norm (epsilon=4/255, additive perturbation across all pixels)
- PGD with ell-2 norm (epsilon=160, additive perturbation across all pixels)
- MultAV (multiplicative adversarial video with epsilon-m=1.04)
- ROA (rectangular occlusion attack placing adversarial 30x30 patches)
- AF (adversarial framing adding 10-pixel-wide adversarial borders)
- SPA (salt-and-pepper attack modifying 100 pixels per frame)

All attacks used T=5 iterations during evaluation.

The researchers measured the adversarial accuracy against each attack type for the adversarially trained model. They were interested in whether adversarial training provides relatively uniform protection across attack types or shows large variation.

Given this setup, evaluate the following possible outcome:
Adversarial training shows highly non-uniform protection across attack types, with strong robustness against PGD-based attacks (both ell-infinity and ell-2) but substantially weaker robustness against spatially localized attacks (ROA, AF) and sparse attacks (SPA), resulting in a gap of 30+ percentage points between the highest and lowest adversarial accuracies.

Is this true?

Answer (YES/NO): NO